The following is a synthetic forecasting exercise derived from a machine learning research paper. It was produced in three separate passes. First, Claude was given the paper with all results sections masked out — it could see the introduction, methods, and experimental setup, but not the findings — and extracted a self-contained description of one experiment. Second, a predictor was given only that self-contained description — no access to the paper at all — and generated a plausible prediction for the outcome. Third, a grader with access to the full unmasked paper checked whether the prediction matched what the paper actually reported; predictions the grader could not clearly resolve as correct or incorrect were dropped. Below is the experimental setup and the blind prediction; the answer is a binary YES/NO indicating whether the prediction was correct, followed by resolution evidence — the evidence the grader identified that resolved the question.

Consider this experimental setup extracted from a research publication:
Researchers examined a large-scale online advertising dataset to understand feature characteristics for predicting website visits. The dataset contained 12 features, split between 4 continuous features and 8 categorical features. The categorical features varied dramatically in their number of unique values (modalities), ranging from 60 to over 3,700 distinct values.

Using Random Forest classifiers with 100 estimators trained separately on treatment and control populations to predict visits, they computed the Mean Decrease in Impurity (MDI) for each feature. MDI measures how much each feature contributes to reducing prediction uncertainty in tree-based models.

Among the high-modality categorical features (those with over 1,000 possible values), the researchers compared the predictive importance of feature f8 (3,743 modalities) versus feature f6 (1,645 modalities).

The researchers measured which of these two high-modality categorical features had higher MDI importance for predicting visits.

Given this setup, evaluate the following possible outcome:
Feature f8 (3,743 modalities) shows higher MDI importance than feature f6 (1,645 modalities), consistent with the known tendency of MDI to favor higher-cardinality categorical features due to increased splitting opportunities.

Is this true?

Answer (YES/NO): YES